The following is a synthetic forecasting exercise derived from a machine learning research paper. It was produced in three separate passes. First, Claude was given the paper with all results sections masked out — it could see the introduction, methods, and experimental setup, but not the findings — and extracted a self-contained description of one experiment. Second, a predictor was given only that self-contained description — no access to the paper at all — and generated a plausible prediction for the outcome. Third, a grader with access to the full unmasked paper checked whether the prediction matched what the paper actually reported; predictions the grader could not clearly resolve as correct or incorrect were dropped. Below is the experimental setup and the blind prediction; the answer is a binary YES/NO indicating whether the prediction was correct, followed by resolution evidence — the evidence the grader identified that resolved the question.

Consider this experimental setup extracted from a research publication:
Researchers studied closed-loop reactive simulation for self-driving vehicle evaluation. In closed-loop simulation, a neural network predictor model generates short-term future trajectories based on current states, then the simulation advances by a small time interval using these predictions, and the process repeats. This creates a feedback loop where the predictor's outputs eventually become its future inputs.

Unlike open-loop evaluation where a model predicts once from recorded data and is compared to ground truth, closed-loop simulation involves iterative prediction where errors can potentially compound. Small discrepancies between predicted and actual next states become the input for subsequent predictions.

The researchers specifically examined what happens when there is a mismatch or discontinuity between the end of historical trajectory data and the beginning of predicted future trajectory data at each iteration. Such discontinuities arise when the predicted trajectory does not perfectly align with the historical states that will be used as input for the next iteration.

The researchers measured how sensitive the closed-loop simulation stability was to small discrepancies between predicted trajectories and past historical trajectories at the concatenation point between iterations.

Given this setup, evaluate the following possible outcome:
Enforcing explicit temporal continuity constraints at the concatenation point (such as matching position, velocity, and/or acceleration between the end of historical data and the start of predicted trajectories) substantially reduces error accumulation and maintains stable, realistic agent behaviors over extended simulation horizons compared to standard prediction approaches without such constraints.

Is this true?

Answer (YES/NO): YES